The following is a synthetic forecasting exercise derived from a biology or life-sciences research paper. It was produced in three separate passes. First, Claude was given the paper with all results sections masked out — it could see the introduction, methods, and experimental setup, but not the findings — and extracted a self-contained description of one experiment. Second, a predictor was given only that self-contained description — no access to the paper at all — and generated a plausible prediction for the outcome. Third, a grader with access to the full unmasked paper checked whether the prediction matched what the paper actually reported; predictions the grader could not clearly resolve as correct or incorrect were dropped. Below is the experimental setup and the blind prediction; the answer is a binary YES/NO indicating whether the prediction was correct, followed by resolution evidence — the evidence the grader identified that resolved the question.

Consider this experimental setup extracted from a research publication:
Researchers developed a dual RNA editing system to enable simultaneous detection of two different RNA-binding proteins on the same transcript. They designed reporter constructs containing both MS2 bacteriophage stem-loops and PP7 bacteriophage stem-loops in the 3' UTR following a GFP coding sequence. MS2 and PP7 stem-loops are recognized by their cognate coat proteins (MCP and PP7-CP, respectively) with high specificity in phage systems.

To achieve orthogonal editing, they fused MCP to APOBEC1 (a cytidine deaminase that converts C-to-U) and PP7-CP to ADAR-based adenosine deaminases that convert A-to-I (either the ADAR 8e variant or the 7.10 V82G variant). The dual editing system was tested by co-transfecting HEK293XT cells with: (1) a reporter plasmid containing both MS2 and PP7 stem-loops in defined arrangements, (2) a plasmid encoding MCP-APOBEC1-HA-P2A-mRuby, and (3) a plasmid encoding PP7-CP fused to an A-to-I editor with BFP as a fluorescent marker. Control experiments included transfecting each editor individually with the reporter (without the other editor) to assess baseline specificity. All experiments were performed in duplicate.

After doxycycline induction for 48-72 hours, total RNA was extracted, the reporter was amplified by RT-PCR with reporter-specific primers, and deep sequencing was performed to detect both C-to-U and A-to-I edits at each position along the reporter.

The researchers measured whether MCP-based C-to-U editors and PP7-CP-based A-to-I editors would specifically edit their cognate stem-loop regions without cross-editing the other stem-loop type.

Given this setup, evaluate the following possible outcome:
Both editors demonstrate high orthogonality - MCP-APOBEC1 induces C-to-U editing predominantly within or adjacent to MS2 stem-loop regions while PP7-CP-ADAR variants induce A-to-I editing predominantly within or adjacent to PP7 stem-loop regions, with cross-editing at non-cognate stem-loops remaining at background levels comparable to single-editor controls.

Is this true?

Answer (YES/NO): NO